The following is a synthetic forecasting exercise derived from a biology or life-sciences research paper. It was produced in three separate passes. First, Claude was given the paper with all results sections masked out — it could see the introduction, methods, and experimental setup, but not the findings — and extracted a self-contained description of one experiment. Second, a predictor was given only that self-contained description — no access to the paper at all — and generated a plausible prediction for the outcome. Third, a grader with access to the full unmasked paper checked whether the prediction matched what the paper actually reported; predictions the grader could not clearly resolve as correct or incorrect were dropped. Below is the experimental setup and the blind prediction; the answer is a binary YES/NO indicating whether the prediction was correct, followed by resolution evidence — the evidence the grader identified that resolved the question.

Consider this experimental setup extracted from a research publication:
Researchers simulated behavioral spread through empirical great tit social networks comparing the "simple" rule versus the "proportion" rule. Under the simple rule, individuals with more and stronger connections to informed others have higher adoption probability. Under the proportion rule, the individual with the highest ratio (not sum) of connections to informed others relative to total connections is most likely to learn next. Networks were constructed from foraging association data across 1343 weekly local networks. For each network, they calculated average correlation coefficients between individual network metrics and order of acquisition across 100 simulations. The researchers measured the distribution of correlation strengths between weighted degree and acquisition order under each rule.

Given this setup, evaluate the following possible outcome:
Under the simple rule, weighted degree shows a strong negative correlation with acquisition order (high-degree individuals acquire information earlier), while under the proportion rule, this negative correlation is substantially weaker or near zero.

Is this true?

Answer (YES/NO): YES